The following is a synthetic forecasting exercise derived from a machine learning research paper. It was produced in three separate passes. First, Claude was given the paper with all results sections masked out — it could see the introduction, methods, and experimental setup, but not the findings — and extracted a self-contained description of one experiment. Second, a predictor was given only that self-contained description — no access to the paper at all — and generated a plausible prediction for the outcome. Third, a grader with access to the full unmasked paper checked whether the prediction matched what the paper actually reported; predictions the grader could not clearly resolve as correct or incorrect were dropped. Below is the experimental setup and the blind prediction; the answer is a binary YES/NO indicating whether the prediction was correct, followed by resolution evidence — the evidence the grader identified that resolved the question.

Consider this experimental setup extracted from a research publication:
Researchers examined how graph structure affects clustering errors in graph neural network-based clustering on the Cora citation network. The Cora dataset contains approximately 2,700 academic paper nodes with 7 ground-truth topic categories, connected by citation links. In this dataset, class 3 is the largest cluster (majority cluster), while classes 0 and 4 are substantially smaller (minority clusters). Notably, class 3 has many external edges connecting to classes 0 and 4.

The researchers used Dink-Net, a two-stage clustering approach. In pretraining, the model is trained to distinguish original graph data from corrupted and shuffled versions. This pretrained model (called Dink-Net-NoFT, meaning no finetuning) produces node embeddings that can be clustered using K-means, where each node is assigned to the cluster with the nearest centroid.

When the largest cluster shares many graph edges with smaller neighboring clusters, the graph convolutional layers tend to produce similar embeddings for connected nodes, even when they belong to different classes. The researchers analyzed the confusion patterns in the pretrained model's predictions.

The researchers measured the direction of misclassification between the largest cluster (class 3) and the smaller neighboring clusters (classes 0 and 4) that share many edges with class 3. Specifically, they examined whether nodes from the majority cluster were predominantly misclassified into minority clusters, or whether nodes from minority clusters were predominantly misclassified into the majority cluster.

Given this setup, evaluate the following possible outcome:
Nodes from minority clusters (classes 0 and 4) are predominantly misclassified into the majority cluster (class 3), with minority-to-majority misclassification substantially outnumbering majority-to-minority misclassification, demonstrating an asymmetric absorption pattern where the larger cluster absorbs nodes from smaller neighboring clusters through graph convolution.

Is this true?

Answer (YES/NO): NO